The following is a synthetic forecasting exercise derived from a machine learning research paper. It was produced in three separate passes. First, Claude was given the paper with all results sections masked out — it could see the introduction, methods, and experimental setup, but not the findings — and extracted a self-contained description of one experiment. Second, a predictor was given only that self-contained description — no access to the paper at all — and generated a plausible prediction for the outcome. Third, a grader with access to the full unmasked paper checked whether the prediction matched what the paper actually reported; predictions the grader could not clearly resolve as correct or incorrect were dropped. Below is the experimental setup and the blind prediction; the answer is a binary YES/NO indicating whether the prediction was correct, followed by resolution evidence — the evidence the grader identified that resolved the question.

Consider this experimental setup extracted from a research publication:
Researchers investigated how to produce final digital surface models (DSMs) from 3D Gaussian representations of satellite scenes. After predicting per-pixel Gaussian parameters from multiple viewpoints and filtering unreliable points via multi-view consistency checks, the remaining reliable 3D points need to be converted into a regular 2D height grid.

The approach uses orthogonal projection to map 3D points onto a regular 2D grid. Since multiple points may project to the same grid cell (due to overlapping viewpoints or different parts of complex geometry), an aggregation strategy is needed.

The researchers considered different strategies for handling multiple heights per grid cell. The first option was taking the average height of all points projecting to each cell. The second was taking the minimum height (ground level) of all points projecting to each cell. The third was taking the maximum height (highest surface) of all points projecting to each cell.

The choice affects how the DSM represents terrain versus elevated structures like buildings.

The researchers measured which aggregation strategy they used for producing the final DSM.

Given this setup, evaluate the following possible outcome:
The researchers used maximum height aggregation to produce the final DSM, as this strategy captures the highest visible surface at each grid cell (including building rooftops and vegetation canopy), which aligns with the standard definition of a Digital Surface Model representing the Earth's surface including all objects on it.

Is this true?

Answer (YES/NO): YES